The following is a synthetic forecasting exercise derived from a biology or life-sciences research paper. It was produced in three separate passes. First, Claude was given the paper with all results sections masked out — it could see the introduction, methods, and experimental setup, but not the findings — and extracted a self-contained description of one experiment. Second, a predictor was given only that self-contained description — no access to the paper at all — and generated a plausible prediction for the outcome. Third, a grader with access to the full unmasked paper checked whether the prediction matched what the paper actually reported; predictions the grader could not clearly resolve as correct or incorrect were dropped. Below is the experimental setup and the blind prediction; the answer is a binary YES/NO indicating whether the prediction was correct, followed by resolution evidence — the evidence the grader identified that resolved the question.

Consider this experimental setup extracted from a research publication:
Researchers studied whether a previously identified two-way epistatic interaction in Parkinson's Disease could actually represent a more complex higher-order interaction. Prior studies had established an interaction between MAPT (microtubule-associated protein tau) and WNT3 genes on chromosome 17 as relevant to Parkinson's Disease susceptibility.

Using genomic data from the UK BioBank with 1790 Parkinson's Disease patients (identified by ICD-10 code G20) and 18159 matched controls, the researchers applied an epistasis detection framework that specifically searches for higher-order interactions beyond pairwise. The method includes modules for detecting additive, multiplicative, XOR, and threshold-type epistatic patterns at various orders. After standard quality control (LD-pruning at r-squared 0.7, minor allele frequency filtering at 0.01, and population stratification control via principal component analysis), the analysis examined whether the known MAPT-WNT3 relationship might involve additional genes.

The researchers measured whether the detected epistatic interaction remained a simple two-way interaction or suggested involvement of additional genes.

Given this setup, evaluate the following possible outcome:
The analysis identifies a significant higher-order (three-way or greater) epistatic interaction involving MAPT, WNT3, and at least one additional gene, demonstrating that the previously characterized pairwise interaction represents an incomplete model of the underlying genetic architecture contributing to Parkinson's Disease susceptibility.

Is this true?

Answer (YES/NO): NO